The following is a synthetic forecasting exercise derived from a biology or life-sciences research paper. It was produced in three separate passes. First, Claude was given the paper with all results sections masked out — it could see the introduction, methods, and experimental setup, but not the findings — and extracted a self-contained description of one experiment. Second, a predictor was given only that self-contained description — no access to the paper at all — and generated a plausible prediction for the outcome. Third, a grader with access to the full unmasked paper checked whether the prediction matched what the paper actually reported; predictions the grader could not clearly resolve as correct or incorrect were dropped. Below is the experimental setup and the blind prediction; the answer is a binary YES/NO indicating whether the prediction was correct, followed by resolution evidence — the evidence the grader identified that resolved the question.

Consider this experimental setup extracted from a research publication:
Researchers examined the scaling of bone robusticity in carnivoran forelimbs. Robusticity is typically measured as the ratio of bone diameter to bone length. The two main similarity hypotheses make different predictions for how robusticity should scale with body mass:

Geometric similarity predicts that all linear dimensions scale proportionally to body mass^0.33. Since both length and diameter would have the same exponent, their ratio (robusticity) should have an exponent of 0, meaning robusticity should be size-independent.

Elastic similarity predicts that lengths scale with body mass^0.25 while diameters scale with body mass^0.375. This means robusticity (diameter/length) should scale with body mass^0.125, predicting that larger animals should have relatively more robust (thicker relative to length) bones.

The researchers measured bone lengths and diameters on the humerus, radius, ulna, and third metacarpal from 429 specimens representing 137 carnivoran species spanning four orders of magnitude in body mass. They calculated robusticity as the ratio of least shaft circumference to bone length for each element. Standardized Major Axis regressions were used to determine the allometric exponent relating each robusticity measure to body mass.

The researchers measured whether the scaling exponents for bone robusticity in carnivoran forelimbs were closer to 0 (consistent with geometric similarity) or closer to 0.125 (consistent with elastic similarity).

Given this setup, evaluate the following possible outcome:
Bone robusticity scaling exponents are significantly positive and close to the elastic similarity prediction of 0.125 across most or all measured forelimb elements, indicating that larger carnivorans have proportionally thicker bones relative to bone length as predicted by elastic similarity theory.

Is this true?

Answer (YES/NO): NO